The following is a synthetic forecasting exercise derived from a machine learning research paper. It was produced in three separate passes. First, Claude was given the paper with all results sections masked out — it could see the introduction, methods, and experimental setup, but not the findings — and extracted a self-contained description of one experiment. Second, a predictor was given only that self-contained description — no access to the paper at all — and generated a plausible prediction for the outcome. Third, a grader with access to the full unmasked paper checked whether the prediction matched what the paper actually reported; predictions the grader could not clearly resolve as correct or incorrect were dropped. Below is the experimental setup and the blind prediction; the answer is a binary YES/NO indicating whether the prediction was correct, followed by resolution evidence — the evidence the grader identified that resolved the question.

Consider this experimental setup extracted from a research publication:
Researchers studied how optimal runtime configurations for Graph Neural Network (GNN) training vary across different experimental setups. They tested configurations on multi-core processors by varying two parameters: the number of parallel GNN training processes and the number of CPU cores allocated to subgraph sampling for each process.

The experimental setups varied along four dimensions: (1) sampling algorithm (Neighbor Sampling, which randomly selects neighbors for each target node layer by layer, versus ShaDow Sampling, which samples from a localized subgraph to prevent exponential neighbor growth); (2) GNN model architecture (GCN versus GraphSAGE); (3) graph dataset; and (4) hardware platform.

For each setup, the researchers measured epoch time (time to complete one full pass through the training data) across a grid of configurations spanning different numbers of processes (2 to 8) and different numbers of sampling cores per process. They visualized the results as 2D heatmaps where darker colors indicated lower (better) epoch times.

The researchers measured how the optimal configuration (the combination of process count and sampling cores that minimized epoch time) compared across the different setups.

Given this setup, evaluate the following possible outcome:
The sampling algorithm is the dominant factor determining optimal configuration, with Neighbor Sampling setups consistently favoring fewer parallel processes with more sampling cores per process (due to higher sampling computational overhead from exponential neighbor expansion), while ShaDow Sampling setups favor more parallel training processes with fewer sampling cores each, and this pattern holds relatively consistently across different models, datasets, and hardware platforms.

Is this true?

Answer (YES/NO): NO